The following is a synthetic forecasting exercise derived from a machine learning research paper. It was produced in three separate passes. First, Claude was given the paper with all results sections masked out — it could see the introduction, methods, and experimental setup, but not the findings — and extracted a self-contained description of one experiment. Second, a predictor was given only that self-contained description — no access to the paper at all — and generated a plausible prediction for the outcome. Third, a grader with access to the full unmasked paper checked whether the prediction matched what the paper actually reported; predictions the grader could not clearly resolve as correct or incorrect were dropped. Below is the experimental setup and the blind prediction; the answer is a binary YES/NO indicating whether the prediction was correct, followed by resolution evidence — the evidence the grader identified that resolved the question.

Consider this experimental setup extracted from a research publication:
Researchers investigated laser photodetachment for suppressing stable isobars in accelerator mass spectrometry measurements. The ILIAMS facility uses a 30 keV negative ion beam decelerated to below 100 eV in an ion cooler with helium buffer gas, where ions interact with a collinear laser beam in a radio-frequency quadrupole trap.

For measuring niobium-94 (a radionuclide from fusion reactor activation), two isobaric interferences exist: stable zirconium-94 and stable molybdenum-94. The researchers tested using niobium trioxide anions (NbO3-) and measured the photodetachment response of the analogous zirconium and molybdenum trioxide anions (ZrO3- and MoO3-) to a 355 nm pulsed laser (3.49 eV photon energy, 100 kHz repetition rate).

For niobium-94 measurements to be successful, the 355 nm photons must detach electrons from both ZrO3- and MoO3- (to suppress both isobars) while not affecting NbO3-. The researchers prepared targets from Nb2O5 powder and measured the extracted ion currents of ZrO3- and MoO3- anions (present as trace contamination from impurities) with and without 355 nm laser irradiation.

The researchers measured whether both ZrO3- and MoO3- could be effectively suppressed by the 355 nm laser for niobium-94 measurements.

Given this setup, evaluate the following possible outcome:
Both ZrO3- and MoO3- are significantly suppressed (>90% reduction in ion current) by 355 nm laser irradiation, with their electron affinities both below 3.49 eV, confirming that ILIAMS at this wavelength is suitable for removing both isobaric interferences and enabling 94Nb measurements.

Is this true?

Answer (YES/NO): NO